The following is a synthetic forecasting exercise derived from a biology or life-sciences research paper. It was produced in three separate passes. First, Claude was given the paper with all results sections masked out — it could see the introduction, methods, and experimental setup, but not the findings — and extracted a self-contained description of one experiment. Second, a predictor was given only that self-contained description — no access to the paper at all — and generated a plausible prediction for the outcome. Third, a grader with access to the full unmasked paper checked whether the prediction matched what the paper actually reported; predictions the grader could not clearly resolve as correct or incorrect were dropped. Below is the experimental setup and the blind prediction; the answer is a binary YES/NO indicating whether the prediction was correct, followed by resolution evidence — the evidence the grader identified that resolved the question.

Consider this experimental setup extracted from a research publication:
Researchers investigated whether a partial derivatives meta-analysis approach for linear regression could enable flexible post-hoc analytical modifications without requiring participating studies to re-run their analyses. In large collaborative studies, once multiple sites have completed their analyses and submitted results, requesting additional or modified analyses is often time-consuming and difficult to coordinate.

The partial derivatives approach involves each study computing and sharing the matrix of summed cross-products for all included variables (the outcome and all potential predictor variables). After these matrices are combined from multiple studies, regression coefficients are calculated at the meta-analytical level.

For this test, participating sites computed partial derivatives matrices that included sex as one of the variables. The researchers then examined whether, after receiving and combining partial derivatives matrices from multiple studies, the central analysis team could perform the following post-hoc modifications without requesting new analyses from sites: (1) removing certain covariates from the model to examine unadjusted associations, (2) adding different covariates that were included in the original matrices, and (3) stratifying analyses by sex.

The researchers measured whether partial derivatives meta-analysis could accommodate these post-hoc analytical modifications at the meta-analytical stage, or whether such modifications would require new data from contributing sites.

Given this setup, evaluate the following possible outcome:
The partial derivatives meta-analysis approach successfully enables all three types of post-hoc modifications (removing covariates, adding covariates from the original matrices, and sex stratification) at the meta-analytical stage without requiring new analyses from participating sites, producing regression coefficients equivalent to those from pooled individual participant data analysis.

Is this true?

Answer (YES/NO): YES